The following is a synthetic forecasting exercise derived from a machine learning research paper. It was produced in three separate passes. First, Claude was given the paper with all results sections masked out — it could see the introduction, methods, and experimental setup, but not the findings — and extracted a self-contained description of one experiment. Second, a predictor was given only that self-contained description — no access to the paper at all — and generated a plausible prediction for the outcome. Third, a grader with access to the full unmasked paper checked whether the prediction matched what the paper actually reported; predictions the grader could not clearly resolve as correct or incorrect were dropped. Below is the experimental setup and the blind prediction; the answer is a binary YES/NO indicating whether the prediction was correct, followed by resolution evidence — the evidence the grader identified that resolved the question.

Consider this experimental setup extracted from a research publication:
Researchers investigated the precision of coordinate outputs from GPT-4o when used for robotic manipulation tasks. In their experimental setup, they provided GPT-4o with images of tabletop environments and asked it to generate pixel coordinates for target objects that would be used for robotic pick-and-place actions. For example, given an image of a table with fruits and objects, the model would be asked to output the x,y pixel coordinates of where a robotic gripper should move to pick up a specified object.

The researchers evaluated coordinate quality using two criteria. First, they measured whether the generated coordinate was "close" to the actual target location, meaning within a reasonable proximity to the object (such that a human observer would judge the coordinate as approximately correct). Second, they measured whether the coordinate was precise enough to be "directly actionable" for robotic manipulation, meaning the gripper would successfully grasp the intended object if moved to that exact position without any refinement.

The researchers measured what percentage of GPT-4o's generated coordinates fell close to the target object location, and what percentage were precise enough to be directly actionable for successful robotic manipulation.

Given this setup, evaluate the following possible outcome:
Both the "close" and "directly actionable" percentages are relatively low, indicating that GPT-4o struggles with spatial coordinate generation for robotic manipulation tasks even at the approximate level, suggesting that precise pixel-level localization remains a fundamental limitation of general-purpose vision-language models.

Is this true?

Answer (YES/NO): NO